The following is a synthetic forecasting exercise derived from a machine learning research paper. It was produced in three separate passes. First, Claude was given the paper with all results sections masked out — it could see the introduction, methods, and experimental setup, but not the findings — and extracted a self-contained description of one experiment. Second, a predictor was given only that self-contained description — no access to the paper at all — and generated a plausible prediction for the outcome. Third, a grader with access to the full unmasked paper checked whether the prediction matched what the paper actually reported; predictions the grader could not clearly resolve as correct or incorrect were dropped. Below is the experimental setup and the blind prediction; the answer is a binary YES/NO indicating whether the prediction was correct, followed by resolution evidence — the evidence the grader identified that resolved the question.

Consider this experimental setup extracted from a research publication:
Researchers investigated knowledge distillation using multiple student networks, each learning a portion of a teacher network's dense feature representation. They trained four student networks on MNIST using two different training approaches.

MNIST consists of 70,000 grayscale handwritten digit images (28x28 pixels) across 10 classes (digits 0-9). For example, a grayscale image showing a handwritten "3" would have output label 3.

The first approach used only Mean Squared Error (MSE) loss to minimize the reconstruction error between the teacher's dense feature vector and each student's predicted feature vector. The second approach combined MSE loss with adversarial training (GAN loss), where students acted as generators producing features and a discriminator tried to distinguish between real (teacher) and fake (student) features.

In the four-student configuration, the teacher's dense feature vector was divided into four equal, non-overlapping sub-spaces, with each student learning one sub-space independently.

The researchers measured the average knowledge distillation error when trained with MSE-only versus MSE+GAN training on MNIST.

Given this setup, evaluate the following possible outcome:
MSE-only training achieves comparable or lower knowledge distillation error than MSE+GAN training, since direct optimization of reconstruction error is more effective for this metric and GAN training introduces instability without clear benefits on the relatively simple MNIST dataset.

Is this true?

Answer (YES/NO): NO